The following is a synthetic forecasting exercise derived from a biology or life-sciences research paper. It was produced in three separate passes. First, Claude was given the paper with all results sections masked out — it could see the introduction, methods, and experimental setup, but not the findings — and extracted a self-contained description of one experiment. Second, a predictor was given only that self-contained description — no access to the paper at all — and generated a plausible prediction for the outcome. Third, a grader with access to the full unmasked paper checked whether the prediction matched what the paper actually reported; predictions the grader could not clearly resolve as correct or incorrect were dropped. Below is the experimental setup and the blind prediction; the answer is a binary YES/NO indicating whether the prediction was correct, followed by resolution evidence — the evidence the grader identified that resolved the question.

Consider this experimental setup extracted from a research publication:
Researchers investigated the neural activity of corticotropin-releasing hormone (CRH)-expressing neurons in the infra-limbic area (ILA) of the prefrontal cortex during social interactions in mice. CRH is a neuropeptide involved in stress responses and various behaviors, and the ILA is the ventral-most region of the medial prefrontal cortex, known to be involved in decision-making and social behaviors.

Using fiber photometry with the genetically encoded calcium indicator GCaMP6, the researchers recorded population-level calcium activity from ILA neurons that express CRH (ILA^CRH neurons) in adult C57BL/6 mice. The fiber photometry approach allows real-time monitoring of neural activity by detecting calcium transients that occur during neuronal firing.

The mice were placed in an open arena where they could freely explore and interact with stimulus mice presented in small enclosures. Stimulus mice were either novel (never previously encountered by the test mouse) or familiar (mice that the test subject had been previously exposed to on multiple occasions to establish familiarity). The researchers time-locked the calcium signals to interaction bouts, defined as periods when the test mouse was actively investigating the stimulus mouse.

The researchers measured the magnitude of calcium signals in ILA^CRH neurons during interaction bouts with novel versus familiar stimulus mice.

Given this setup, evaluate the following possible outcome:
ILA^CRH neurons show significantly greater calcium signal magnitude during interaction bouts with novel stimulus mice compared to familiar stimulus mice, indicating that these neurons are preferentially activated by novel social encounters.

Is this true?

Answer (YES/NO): NO